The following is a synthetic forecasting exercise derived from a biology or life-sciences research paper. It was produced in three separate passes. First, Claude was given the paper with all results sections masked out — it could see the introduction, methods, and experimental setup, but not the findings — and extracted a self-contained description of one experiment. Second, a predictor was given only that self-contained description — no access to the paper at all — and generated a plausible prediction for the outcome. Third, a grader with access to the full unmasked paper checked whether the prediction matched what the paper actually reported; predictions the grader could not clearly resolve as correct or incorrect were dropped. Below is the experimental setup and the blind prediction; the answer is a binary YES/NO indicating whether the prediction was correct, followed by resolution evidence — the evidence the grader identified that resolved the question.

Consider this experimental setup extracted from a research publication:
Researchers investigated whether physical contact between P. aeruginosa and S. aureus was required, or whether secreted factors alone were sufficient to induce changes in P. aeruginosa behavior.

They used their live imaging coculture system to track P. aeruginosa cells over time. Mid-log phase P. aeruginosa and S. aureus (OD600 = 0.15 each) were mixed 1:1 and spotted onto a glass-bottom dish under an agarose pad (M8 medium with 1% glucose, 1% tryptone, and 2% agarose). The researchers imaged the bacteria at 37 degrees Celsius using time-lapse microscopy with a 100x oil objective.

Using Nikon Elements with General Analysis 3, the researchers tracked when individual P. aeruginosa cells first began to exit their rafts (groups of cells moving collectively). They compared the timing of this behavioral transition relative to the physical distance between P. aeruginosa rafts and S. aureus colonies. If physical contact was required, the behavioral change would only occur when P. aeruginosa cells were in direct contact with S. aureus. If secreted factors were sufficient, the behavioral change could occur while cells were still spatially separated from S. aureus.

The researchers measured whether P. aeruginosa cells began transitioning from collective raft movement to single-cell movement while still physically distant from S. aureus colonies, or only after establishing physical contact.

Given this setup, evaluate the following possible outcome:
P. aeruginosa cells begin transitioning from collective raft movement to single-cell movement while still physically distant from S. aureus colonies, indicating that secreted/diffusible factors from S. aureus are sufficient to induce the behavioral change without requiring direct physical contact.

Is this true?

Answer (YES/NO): YES